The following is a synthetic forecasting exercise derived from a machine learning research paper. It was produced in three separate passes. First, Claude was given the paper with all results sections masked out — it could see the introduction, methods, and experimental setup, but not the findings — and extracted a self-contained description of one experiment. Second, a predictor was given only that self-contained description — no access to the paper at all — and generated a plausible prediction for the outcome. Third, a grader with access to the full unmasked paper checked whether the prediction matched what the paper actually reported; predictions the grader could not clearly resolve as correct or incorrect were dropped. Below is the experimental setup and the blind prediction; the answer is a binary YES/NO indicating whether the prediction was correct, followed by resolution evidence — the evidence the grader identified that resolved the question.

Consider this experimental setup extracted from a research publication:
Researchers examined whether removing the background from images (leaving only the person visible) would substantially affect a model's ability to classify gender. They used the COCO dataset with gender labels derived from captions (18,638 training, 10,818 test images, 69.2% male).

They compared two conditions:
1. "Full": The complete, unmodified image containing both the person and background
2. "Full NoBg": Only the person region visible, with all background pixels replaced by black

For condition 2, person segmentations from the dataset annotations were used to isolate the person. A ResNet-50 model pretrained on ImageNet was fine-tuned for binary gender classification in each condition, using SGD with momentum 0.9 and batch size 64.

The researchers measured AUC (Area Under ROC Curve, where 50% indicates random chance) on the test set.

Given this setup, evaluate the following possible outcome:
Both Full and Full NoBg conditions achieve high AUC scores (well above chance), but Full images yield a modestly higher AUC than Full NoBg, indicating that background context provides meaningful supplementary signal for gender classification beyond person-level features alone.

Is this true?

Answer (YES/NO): NO